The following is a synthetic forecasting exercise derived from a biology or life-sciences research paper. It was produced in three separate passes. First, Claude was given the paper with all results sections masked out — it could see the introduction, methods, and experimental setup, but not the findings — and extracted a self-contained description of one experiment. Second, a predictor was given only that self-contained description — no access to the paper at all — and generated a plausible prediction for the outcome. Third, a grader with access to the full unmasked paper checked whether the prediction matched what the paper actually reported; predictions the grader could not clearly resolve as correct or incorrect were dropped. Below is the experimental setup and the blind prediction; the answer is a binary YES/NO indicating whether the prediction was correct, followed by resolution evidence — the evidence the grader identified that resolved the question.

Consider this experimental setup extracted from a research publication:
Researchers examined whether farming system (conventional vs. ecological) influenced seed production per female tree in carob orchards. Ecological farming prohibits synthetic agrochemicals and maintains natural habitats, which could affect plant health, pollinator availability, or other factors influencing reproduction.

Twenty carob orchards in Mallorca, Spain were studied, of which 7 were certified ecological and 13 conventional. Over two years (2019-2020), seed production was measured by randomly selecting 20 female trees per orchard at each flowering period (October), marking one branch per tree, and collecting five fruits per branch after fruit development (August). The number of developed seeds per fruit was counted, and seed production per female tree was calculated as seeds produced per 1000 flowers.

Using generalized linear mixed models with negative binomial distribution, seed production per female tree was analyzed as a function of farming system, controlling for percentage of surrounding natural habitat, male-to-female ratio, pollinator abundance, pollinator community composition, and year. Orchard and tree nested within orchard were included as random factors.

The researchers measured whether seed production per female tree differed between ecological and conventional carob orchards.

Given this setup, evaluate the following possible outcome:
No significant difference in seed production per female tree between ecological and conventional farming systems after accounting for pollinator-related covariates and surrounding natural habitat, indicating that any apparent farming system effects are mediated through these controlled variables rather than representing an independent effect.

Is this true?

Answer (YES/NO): YES